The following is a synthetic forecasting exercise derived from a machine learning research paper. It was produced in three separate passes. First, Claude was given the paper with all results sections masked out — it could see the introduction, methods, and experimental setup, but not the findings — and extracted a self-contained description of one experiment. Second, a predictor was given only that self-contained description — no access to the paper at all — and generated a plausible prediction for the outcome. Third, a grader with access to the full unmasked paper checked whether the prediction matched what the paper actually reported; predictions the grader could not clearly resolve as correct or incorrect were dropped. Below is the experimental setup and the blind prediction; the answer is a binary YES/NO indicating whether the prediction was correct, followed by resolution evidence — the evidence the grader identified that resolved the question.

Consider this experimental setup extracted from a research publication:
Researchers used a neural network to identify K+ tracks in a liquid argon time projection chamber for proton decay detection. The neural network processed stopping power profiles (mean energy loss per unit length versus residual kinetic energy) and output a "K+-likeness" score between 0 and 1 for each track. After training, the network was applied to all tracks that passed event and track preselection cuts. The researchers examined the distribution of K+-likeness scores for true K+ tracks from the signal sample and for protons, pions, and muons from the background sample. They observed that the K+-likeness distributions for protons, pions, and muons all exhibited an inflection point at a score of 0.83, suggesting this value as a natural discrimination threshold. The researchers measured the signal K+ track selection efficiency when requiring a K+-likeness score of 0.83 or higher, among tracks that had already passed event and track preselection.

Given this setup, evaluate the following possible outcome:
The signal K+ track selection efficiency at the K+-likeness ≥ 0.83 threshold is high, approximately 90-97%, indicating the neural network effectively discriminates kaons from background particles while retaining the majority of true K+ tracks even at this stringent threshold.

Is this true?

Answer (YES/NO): NO